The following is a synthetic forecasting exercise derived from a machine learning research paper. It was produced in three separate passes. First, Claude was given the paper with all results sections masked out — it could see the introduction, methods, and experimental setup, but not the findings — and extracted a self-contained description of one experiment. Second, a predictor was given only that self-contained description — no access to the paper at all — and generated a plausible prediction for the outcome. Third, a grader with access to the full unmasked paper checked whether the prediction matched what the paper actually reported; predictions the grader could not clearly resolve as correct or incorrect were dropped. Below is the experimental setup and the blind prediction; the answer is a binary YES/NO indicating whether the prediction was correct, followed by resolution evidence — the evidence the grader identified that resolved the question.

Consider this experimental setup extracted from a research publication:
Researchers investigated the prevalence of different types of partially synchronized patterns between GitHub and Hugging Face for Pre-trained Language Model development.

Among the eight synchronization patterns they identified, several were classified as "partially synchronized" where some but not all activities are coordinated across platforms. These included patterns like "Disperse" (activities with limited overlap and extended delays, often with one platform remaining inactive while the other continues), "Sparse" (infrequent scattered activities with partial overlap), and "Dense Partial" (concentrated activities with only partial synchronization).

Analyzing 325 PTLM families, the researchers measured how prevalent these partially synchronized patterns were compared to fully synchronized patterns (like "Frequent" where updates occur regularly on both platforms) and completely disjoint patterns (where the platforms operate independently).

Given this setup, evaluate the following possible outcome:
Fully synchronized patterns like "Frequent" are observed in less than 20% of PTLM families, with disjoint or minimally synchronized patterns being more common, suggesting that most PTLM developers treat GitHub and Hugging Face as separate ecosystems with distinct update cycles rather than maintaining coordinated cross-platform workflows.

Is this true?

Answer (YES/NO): NO